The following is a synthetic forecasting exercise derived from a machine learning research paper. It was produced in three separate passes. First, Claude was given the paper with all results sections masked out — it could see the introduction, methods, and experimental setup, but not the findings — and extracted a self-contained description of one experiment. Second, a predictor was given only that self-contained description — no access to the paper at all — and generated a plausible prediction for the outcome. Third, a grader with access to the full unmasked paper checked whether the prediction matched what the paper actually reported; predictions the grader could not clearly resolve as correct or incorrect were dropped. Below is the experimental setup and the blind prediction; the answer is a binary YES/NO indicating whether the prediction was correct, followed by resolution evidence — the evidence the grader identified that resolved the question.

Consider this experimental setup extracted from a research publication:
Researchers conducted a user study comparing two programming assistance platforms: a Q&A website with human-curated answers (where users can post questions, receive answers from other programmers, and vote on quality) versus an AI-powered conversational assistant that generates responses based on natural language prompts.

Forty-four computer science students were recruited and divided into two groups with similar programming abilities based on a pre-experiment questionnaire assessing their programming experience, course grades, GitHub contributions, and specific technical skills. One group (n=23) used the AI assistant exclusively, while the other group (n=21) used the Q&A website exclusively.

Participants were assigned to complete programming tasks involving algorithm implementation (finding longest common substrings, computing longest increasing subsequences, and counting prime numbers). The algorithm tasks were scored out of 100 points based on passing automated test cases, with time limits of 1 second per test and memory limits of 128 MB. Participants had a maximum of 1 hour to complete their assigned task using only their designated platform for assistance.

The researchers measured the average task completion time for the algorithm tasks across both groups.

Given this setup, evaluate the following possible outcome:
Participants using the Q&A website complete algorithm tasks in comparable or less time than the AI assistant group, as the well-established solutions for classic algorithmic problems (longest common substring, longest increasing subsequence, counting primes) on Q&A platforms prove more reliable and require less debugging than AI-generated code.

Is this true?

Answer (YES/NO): NO